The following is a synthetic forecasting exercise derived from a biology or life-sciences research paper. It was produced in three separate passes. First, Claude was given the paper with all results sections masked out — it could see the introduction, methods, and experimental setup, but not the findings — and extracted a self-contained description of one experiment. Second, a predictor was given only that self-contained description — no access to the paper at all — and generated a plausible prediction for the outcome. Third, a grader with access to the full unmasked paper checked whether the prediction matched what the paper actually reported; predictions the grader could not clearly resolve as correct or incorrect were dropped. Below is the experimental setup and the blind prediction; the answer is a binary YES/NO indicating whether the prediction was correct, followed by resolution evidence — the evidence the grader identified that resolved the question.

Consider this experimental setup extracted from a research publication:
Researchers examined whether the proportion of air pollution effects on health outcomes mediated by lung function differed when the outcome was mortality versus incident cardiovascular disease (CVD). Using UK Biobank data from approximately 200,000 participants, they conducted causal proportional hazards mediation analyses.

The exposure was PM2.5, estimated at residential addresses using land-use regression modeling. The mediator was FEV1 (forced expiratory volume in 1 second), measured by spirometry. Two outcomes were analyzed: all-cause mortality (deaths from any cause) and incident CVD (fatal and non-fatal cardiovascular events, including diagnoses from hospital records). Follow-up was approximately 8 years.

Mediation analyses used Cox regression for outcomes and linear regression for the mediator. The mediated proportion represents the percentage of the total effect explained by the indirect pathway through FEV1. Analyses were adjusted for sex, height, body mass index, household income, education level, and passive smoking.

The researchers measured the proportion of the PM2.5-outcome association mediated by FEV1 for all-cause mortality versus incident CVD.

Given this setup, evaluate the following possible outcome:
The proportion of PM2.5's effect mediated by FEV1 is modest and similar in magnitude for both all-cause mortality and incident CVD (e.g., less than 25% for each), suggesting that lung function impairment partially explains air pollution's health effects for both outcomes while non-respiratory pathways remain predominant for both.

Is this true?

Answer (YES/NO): NO